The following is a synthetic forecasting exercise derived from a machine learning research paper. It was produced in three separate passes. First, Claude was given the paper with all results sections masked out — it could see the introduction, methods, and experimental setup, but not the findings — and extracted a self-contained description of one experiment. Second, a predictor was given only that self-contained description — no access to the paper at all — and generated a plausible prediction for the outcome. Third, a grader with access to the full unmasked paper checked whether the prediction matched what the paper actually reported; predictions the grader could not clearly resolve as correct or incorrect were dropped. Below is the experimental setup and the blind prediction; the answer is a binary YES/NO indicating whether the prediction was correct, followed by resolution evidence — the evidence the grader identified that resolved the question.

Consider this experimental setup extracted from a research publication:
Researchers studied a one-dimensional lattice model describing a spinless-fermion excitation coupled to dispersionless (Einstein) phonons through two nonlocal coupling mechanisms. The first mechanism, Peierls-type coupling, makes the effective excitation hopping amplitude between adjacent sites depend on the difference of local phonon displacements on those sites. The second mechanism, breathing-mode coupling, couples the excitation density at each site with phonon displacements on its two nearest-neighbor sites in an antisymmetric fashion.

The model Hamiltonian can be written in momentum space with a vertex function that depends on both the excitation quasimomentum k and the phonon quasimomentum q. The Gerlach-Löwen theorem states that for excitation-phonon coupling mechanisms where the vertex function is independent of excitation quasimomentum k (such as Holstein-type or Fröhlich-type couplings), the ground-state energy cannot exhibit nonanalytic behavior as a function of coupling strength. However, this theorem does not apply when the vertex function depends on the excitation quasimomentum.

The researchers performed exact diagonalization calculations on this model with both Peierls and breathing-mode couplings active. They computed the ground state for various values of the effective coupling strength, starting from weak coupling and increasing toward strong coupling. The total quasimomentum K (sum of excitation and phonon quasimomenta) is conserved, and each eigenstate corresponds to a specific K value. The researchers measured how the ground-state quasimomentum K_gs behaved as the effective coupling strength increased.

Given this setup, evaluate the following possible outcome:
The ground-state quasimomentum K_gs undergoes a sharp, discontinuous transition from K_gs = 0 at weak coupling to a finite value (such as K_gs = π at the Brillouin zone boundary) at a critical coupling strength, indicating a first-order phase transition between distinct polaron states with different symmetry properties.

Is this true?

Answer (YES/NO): YES